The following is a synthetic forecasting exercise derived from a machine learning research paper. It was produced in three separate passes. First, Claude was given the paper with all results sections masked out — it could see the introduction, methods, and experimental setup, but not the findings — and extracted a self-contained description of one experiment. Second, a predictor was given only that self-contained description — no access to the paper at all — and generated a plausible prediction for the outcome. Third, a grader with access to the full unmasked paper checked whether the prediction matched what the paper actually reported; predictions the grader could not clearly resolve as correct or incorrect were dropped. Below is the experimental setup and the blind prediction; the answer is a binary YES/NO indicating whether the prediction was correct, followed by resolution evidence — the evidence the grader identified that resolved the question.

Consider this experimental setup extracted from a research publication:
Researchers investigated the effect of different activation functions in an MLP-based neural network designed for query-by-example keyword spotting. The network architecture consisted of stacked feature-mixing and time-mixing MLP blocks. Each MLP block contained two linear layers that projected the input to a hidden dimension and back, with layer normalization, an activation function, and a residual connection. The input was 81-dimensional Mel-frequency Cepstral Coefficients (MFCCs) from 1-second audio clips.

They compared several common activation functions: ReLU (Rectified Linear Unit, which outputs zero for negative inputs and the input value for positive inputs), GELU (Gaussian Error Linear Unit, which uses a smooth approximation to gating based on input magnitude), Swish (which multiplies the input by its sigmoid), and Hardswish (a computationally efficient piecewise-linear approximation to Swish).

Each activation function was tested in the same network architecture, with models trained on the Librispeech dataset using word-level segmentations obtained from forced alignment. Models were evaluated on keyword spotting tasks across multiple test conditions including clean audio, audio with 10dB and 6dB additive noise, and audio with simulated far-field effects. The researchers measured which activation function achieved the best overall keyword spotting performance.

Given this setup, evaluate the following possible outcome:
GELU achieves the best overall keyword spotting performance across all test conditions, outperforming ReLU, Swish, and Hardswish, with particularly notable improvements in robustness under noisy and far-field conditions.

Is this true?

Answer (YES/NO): NO